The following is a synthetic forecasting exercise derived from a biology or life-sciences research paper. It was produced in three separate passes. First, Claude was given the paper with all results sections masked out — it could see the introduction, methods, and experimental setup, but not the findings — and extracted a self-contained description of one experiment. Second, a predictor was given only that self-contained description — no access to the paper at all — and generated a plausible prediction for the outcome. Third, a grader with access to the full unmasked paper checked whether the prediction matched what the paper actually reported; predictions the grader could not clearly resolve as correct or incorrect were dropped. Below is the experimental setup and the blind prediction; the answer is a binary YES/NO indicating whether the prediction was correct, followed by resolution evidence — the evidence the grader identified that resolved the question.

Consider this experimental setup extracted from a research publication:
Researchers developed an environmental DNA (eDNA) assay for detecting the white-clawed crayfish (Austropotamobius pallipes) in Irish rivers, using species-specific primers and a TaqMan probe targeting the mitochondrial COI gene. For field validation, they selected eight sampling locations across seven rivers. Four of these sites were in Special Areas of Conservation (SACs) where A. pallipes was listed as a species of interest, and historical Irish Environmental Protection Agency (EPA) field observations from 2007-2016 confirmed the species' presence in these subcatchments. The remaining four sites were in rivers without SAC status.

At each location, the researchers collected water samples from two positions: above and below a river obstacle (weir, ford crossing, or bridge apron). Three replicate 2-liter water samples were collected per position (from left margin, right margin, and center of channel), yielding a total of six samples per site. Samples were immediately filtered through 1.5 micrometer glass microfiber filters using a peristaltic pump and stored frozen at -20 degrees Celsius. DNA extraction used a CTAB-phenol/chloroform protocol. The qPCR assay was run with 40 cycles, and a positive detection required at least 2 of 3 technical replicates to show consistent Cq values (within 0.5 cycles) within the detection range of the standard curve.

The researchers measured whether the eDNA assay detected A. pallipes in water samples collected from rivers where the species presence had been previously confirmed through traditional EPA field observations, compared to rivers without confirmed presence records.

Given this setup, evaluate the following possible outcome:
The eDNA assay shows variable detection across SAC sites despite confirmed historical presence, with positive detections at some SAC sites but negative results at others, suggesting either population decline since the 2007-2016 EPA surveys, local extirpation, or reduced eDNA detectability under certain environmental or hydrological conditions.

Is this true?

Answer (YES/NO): NO